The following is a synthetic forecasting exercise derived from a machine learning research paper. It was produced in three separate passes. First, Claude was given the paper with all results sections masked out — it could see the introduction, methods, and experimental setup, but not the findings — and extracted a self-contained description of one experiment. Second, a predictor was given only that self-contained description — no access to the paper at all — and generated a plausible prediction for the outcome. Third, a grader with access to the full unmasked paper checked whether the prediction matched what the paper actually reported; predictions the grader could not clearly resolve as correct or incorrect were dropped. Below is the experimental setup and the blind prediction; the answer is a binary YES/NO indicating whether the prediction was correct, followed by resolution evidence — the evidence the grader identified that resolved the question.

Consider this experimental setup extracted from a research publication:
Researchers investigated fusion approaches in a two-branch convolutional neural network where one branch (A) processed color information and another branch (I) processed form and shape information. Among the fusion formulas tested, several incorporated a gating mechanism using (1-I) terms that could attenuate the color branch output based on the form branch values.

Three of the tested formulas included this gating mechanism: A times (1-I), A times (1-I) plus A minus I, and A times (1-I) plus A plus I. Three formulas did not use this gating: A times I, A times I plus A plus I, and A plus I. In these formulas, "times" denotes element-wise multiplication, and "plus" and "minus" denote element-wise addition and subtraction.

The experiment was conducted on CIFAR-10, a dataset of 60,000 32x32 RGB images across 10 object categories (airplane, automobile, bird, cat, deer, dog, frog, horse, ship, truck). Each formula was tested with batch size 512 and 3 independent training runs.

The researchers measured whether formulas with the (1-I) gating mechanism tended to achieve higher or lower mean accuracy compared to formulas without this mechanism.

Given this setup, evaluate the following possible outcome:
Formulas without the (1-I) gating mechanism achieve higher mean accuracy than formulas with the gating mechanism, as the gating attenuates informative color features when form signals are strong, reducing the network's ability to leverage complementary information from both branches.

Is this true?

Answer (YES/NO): YES